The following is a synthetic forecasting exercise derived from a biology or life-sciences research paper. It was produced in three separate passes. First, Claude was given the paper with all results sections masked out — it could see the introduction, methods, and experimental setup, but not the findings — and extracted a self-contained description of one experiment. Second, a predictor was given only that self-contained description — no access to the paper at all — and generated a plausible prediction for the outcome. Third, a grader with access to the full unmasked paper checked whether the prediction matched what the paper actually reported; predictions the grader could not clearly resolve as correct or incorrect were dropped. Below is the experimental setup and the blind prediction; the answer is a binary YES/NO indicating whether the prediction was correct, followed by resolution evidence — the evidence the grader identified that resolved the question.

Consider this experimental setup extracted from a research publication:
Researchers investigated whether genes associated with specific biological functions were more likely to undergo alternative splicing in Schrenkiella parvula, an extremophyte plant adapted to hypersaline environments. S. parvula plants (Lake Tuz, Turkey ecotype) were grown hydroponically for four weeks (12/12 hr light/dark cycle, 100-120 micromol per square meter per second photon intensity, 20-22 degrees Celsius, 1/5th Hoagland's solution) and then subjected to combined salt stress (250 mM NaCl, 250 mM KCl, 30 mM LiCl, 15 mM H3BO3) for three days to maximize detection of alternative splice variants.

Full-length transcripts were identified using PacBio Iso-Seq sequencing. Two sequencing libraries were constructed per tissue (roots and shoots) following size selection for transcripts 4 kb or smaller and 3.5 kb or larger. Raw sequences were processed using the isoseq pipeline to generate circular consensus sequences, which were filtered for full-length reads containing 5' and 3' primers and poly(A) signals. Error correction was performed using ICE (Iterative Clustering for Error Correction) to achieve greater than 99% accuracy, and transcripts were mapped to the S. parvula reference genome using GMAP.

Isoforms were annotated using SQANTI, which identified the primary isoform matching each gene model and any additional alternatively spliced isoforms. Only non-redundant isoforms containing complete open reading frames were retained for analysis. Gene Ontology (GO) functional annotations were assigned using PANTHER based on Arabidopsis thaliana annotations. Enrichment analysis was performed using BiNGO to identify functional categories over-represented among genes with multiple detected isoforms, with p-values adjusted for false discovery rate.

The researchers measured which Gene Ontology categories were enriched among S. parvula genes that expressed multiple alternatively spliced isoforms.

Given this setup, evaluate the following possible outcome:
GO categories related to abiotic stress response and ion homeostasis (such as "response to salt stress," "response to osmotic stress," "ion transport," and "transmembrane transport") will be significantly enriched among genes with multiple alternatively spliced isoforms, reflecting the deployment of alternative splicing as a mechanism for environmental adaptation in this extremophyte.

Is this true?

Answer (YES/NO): YES